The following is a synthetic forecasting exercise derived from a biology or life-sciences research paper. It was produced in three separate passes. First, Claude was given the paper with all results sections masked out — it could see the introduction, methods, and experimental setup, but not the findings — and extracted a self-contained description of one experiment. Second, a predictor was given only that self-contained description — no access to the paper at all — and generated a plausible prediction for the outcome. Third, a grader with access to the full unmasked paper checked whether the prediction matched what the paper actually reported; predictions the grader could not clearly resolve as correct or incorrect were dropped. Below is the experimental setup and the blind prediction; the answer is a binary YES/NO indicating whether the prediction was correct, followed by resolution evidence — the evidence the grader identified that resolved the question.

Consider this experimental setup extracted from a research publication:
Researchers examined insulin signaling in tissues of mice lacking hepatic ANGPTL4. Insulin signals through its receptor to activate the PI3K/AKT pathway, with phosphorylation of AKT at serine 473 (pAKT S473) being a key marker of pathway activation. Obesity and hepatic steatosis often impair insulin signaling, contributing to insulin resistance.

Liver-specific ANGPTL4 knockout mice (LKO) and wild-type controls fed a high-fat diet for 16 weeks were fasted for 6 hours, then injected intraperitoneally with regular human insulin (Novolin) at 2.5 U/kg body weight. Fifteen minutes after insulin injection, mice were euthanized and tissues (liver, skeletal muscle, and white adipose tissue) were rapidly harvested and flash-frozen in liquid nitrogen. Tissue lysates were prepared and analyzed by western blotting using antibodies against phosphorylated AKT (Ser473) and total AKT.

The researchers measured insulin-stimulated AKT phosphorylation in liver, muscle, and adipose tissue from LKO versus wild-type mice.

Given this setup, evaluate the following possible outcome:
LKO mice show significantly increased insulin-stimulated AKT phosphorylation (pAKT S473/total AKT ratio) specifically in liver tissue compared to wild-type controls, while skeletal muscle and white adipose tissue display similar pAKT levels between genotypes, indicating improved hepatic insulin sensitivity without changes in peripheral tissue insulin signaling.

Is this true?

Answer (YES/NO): NO